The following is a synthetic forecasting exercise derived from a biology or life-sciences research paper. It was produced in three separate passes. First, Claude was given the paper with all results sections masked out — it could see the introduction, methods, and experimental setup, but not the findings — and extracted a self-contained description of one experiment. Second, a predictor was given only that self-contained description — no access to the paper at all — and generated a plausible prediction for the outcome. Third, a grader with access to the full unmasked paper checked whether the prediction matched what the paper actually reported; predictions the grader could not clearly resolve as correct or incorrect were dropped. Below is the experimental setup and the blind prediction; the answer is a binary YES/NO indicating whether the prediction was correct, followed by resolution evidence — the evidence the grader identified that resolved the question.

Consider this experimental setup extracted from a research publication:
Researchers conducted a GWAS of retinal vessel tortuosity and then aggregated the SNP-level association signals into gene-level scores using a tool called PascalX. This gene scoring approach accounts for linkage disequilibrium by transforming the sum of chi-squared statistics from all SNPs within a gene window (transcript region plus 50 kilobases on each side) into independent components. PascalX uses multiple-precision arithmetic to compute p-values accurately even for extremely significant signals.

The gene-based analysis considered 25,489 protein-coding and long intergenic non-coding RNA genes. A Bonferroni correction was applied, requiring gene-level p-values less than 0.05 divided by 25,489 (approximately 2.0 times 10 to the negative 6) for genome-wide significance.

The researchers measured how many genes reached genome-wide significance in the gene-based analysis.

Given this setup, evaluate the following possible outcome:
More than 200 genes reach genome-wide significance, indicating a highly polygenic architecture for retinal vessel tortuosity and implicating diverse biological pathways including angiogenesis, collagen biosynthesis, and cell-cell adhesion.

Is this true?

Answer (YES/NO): NO